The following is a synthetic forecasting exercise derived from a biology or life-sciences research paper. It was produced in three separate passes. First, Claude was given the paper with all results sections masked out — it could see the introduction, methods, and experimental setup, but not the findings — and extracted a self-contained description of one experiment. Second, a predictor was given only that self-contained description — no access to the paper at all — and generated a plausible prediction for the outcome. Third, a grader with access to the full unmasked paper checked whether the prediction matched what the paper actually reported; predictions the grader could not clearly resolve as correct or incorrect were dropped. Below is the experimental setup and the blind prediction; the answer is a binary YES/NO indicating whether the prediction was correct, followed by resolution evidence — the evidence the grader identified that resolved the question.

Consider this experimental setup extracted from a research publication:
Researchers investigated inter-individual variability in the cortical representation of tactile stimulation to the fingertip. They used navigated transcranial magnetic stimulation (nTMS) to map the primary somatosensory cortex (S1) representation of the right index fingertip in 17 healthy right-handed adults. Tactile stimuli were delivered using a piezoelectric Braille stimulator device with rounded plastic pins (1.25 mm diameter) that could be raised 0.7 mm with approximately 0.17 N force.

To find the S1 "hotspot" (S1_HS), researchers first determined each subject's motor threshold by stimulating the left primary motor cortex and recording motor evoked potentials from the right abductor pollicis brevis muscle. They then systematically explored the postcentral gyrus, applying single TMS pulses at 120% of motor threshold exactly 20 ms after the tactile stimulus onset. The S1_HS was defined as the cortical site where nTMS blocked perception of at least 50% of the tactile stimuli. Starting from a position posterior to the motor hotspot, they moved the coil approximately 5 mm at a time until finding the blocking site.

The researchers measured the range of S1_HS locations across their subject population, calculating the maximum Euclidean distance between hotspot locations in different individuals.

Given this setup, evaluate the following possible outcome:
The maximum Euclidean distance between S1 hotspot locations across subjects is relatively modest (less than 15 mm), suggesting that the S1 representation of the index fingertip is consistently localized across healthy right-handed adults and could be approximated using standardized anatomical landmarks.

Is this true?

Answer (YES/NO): NO